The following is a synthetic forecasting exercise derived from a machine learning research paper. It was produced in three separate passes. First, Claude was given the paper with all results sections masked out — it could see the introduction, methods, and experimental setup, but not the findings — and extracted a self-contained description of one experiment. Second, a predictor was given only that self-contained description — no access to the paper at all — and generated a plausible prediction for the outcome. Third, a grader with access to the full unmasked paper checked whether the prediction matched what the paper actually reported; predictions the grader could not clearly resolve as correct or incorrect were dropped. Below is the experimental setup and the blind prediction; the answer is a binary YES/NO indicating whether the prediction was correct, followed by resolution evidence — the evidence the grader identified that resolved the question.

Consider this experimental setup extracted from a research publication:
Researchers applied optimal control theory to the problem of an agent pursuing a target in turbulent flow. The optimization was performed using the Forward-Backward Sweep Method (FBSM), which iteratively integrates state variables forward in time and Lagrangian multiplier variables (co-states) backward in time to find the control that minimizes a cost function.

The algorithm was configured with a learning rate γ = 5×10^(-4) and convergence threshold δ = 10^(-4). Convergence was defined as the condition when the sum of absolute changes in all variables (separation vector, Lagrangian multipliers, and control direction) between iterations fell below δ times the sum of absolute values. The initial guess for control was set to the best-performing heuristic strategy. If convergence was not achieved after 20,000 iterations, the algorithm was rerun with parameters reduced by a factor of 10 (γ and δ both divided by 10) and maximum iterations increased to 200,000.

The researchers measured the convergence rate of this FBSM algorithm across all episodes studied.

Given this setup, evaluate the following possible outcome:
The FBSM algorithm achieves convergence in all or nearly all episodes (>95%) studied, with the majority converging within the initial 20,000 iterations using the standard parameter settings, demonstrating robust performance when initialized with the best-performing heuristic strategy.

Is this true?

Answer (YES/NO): NO